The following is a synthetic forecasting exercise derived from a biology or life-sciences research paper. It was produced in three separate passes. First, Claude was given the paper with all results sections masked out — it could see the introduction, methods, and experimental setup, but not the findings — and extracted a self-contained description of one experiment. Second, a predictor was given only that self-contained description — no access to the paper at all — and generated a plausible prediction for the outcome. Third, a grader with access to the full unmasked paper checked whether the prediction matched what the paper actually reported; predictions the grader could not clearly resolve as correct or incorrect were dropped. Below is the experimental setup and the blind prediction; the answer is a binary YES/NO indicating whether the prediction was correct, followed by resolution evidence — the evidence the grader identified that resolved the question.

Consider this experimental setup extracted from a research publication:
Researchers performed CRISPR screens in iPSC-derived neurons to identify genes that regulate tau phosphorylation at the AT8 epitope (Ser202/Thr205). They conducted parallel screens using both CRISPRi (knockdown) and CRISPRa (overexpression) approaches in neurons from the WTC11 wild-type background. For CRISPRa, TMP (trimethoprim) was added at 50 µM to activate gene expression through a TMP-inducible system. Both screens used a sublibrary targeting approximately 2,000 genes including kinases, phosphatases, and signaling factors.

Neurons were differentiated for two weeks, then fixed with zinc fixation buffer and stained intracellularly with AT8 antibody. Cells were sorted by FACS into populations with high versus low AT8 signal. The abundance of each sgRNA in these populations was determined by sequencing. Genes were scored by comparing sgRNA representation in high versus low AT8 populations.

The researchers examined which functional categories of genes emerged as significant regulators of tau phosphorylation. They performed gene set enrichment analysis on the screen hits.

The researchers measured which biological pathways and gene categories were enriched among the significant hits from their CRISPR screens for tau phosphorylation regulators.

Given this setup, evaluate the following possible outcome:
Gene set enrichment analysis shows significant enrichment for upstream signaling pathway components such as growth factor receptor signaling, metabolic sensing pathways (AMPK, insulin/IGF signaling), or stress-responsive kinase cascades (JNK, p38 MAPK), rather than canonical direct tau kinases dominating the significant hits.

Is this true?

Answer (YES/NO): NO